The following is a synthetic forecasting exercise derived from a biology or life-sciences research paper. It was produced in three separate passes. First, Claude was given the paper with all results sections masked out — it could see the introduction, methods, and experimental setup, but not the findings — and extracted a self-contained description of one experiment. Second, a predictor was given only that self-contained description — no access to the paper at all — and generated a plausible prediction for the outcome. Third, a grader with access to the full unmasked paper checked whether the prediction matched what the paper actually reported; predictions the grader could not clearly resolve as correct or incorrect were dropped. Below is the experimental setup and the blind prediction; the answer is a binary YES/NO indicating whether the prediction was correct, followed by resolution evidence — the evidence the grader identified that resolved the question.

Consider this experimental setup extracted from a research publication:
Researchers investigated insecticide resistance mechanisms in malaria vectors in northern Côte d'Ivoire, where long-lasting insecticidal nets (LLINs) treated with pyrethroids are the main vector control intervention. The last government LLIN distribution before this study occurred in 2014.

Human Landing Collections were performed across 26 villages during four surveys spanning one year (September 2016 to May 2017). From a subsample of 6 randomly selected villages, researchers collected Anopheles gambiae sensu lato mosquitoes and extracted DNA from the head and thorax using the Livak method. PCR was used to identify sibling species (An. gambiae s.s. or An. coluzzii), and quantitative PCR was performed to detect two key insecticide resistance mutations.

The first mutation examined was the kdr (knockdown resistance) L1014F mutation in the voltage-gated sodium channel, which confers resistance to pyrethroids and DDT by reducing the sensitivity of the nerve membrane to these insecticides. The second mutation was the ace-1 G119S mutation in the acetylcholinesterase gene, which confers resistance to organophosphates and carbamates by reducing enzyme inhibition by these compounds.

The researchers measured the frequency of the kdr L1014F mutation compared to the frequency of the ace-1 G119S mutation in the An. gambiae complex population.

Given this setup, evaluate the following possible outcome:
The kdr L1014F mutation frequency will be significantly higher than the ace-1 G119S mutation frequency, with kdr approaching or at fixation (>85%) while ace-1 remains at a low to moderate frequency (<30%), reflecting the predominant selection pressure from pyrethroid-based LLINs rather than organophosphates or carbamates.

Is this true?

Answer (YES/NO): YES